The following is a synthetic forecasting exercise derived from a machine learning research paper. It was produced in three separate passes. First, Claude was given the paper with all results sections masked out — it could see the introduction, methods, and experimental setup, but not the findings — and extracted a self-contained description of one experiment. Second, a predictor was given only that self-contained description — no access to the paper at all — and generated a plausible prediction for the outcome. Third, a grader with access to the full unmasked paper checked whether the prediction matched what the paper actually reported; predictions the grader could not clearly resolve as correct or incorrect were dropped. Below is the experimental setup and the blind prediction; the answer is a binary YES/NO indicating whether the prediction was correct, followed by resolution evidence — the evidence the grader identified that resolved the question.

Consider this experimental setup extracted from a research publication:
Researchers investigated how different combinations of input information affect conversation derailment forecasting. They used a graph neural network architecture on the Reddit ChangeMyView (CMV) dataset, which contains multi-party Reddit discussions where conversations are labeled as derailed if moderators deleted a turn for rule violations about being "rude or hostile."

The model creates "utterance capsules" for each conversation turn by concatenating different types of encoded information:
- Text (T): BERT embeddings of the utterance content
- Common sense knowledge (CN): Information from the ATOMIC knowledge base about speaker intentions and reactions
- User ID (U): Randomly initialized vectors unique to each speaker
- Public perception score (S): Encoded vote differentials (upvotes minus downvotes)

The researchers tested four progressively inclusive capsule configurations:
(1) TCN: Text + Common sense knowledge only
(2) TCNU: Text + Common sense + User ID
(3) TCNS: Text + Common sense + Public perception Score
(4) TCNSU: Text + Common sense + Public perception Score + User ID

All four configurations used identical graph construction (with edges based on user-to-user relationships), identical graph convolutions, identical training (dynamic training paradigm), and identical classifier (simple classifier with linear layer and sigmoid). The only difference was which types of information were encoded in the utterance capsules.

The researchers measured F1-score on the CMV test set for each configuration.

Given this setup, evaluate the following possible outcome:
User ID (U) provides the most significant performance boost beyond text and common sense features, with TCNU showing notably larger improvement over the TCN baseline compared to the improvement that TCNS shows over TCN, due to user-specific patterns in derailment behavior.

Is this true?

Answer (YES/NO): NO